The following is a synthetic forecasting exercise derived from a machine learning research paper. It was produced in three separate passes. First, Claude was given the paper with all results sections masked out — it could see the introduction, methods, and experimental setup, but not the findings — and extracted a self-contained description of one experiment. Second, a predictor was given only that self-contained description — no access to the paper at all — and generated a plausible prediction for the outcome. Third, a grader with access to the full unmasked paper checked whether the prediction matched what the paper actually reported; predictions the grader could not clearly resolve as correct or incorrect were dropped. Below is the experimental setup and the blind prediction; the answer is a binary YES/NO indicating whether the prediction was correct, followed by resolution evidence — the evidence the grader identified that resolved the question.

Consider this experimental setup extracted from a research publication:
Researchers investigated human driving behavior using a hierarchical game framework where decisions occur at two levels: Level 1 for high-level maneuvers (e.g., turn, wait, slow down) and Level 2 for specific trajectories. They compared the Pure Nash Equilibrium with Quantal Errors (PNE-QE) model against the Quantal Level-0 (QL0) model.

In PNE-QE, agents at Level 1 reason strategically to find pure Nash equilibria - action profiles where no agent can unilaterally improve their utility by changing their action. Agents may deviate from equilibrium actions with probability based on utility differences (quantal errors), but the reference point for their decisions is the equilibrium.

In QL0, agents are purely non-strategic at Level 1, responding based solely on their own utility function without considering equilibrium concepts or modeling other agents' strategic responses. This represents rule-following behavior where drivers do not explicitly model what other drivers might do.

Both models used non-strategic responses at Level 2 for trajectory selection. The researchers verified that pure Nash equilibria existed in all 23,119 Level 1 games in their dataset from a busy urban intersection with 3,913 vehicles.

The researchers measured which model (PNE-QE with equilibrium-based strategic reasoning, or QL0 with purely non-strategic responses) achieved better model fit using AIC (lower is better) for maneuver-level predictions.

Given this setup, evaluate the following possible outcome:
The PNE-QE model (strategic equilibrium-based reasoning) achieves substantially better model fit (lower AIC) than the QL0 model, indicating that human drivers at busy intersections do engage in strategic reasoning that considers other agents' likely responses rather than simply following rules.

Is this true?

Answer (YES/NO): YES